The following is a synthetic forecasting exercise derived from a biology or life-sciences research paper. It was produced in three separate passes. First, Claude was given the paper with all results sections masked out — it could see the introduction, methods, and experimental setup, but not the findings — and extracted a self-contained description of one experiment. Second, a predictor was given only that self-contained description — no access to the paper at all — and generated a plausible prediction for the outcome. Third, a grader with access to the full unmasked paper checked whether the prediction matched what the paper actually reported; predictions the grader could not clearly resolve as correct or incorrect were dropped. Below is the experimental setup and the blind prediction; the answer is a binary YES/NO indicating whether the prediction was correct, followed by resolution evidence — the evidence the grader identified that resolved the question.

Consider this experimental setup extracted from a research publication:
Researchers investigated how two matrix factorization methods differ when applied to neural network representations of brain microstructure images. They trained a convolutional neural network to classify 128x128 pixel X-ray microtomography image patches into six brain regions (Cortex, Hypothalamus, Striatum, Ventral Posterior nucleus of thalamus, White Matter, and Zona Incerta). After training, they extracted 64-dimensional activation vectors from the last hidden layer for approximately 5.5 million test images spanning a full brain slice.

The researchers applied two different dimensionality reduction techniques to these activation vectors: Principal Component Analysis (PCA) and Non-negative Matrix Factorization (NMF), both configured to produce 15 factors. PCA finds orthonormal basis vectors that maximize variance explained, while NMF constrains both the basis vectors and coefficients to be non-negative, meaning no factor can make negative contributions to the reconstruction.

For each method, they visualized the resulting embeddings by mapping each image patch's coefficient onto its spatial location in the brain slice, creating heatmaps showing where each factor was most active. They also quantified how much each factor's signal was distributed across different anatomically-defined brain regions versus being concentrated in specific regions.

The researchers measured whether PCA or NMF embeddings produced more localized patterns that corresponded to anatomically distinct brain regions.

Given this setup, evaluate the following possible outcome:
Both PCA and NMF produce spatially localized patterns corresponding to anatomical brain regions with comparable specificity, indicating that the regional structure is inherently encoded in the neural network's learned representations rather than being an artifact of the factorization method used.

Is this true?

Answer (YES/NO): NO